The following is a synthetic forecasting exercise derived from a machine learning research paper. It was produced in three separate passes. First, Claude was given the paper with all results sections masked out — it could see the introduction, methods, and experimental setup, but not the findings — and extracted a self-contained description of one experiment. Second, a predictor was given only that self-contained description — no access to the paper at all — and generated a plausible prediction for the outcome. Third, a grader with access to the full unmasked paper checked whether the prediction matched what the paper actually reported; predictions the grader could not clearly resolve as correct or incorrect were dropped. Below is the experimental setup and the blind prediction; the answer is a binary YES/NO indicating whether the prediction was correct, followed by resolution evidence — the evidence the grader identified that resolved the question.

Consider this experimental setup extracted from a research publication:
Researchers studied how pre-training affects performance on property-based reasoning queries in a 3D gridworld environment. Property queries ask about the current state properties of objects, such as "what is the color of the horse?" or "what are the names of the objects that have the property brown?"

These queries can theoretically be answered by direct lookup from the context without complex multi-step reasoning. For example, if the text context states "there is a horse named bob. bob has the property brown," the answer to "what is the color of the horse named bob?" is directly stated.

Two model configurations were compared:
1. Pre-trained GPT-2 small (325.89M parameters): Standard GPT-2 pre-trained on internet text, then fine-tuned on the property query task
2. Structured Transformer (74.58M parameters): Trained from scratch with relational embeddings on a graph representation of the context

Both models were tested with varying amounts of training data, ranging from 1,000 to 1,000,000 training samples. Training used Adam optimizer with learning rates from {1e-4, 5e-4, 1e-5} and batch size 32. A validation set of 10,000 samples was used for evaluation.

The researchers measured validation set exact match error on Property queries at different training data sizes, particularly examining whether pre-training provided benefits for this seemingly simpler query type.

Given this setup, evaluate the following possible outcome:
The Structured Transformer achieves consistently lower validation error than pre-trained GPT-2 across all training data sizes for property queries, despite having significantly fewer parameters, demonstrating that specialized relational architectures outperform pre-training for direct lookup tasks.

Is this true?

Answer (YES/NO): NO